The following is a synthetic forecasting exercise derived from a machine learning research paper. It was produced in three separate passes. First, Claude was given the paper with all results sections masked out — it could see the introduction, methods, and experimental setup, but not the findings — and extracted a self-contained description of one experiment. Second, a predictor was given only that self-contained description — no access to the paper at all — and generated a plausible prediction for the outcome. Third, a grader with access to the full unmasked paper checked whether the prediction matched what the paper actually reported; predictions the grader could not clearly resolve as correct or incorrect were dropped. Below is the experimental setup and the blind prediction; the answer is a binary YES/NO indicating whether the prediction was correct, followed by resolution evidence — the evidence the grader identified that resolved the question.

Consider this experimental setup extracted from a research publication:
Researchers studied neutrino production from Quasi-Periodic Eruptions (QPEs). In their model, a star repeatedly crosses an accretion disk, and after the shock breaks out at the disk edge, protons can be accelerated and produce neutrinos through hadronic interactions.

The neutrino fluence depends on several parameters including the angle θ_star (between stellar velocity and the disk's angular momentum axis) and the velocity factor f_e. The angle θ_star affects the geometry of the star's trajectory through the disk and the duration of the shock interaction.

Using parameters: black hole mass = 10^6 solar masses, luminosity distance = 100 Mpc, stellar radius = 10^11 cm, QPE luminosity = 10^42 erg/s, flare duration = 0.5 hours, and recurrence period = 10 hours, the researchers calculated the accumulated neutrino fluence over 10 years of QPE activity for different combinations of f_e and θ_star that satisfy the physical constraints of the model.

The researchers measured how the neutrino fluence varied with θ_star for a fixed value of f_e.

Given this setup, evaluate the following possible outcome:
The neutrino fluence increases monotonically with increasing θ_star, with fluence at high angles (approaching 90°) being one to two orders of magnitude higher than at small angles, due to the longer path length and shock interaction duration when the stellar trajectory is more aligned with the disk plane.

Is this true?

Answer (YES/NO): YES